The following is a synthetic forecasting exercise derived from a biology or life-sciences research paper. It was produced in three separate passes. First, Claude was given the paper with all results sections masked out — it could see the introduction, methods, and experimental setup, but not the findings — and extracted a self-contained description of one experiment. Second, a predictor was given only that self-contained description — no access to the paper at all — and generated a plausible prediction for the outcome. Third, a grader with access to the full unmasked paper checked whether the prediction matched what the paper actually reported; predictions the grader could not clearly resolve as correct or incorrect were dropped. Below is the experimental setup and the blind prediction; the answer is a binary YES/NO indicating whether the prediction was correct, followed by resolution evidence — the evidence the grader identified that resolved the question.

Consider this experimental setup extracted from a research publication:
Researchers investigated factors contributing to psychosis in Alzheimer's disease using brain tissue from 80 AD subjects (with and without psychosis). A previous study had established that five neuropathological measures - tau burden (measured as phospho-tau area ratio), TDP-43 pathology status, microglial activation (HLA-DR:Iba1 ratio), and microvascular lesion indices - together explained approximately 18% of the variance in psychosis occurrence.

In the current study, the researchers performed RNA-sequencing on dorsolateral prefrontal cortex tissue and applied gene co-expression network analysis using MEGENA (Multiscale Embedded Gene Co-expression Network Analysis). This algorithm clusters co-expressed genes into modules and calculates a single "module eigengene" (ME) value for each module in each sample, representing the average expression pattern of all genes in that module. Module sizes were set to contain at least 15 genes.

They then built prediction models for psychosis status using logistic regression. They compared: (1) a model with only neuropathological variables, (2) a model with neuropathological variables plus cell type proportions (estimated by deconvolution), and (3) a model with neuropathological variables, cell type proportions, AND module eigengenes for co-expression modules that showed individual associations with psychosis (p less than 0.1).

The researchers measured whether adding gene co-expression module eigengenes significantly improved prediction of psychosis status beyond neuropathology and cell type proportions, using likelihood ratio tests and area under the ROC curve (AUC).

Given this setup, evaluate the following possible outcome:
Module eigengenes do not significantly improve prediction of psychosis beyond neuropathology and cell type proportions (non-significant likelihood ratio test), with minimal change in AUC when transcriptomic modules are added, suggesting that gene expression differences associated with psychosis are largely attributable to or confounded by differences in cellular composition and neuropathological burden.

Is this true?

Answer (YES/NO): NO